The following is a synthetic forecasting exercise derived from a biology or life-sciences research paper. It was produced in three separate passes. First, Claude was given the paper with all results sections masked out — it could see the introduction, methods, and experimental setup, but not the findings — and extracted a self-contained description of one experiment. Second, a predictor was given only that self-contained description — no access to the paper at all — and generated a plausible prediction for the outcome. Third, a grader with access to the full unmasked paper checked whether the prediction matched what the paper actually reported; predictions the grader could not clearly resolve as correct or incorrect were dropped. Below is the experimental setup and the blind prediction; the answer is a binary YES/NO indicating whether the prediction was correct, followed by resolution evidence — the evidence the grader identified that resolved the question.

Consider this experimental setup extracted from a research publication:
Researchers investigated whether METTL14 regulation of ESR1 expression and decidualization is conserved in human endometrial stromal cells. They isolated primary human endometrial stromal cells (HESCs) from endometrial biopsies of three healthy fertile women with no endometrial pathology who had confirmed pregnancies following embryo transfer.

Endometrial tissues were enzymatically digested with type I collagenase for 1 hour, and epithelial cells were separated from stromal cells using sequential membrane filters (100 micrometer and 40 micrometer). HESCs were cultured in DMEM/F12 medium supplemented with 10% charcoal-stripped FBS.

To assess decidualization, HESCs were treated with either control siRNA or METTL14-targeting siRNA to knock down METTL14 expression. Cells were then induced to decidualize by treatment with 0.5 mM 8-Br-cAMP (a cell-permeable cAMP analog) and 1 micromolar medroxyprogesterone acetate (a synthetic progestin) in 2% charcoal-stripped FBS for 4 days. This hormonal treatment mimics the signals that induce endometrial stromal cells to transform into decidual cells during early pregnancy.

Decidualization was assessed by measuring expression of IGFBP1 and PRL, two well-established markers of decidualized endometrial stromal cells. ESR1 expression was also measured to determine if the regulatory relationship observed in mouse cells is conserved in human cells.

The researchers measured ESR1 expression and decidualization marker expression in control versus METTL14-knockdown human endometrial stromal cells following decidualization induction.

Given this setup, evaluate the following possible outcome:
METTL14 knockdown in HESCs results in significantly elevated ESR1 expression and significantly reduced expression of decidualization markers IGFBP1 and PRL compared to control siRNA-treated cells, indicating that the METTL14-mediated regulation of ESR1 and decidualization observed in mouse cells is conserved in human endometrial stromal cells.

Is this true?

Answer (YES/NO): YES